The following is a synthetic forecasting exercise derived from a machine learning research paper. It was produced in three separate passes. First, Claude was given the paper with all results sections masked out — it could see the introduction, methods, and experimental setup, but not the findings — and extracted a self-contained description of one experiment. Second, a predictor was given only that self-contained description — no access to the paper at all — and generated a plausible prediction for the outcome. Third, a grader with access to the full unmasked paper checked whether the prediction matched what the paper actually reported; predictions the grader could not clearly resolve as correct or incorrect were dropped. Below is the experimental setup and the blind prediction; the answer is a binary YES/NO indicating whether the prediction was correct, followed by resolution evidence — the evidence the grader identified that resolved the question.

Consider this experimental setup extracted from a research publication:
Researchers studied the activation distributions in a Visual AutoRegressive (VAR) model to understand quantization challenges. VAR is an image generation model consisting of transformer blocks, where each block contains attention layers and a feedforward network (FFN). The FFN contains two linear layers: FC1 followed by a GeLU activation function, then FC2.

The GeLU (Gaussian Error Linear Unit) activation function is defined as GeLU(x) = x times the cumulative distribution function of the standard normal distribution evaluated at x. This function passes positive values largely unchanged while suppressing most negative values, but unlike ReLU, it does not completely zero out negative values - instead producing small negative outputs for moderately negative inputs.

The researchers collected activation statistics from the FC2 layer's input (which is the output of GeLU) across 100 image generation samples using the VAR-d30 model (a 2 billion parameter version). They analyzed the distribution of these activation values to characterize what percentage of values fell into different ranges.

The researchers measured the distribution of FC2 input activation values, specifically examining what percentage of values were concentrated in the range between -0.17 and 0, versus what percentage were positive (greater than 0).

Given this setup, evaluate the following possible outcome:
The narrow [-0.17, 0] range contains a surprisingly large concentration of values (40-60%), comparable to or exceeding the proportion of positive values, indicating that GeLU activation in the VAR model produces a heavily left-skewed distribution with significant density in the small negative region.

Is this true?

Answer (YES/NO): NO